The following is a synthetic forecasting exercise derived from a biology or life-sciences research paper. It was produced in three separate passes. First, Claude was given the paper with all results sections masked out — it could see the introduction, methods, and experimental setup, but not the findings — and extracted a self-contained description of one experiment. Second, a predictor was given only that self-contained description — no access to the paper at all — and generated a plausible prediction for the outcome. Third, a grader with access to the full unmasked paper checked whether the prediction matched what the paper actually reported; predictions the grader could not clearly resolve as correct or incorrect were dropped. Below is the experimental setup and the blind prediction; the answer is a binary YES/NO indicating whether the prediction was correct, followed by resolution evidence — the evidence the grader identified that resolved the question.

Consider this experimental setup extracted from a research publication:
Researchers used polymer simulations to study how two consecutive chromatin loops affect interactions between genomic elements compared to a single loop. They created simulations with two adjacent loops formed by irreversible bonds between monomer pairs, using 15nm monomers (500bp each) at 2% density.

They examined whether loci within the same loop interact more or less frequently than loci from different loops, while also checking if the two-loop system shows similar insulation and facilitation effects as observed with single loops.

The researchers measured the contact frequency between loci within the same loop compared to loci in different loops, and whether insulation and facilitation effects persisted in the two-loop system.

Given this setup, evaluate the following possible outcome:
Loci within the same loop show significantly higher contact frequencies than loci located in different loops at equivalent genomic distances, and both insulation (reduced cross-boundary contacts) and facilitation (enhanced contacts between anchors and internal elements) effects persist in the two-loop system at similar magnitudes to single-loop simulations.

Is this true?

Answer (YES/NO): NO